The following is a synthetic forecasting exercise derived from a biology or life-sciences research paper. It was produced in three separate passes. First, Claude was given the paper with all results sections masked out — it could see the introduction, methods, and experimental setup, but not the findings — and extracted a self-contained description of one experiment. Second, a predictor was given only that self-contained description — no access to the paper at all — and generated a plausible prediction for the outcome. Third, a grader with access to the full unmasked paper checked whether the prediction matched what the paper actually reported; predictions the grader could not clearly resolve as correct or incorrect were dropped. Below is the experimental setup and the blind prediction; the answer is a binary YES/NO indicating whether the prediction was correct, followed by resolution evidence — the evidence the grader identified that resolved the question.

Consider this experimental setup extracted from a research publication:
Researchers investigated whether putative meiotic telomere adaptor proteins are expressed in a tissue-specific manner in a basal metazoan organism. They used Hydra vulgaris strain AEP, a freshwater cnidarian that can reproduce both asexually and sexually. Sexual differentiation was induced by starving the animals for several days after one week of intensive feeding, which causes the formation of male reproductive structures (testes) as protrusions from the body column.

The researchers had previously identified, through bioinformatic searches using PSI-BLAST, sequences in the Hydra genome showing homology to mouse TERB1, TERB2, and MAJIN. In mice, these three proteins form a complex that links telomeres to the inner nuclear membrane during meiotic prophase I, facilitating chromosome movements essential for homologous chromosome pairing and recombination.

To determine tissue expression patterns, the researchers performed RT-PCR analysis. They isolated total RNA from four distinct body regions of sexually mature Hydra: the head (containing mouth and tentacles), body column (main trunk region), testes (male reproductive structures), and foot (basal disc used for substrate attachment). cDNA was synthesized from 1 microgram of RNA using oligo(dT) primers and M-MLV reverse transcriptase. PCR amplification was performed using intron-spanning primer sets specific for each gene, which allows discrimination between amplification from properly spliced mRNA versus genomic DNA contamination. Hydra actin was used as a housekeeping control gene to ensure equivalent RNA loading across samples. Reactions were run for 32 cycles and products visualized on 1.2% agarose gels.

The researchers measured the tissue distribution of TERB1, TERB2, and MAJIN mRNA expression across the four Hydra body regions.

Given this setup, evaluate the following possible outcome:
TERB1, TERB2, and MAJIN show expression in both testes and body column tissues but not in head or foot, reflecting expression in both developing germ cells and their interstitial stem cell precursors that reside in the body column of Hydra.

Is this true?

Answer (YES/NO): NO